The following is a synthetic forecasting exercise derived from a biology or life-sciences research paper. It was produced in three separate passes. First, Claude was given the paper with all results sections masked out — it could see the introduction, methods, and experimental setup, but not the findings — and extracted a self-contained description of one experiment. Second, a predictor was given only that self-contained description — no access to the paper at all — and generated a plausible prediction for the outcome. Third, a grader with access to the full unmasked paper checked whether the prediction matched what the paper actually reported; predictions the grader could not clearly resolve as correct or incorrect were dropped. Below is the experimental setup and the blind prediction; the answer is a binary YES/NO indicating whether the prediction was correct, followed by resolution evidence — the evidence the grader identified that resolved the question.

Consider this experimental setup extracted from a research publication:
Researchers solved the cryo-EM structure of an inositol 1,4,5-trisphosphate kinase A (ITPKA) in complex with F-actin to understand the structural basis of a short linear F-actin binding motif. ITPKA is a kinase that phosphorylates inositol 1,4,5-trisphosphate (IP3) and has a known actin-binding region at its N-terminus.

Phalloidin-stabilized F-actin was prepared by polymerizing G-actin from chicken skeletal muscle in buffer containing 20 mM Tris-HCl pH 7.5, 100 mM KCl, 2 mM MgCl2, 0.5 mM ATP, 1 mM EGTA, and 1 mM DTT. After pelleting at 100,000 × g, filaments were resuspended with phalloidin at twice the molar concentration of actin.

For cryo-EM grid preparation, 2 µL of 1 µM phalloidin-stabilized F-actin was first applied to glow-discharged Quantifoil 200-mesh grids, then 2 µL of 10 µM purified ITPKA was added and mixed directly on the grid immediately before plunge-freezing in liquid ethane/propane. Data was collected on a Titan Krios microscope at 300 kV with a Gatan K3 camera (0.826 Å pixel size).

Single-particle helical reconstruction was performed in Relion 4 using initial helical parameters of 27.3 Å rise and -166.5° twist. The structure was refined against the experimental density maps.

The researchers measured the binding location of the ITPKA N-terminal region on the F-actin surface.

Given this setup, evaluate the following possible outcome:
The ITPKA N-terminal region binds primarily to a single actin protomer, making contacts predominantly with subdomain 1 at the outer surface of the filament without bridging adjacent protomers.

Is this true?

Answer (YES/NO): NO